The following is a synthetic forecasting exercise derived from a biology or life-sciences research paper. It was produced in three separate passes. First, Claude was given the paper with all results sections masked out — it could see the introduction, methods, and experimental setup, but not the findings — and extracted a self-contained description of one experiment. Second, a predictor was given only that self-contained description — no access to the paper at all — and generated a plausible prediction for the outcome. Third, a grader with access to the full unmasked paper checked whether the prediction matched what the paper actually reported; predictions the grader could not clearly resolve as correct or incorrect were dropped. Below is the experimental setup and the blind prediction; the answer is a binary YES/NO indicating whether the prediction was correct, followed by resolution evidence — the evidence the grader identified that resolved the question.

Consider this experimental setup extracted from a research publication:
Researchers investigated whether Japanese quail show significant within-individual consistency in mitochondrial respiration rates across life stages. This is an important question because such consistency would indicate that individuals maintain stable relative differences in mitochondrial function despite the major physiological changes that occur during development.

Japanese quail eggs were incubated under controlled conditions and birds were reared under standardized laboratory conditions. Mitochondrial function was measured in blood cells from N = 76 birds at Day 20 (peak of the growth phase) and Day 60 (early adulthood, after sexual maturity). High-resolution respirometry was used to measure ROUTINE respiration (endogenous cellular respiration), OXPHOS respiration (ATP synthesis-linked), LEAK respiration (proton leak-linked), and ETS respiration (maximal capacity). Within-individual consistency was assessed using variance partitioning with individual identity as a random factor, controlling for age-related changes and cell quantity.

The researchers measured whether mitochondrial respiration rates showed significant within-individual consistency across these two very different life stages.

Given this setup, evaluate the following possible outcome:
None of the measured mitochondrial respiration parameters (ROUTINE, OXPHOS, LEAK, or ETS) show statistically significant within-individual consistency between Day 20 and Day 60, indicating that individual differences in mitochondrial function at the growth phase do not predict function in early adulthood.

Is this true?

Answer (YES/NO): NO